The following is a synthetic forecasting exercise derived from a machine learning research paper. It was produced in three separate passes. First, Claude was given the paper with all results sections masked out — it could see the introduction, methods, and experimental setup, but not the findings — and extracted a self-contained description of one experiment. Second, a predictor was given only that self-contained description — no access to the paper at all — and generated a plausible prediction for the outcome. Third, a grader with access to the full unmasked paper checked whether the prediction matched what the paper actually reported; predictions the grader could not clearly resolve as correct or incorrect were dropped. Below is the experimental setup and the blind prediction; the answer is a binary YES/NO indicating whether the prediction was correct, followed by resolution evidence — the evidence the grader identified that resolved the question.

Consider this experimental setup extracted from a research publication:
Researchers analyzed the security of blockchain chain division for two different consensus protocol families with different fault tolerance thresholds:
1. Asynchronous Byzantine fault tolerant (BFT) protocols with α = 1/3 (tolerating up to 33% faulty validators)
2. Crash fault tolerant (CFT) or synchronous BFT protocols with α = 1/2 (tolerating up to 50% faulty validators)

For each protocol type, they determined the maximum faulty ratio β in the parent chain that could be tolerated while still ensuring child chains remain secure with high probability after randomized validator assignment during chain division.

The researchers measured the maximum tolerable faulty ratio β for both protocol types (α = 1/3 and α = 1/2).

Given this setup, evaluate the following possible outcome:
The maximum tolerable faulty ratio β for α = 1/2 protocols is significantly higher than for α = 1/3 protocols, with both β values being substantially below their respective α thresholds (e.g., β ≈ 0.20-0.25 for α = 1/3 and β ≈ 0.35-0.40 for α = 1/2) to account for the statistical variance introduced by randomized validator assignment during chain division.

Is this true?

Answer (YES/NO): YES